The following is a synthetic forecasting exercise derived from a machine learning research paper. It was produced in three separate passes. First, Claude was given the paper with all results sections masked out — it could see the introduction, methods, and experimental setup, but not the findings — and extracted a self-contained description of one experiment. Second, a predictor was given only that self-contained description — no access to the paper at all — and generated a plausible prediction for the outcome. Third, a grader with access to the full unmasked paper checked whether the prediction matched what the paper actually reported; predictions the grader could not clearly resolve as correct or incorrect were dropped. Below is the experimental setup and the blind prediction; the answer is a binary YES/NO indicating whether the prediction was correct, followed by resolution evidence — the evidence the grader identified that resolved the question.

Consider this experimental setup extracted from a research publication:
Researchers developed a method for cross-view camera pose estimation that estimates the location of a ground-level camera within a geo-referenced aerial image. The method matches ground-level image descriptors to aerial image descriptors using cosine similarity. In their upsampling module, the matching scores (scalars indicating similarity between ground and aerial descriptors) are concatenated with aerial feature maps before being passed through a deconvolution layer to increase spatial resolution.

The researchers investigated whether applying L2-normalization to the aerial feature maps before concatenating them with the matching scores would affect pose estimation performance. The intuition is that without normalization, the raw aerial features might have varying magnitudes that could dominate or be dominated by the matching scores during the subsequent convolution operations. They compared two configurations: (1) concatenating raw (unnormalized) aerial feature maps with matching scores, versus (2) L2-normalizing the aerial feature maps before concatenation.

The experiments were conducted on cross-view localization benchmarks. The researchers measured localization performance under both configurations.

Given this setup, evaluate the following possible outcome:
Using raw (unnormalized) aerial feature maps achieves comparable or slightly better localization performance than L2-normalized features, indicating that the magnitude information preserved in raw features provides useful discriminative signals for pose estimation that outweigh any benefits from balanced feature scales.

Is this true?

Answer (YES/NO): NO